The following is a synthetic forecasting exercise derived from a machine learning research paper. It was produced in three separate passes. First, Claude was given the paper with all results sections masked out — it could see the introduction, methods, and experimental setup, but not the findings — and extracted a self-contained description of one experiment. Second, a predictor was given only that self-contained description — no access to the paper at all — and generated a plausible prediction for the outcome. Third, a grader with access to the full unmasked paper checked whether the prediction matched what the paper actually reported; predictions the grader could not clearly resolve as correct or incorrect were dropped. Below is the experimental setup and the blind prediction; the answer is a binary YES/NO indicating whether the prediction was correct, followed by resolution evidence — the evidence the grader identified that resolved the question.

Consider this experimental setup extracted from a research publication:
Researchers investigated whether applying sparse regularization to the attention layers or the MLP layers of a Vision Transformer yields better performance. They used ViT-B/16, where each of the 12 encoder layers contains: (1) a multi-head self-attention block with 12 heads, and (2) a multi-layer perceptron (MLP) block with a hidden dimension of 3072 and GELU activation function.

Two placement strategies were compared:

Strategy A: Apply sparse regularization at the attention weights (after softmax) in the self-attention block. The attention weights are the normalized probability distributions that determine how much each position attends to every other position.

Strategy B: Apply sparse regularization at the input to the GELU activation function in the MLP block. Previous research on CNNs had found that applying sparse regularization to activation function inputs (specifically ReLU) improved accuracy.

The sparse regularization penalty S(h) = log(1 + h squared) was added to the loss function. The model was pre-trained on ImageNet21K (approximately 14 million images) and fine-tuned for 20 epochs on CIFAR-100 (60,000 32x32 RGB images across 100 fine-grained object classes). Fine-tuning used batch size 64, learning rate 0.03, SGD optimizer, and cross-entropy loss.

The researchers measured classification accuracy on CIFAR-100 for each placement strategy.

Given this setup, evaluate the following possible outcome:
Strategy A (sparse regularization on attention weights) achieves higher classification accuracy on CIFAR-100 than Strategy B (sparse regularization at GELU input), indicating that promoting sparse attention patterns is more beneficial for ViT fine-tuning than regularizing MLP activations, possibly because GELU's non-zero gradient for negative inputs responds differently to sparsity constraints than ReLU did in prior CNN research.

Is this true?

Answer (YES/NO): YES